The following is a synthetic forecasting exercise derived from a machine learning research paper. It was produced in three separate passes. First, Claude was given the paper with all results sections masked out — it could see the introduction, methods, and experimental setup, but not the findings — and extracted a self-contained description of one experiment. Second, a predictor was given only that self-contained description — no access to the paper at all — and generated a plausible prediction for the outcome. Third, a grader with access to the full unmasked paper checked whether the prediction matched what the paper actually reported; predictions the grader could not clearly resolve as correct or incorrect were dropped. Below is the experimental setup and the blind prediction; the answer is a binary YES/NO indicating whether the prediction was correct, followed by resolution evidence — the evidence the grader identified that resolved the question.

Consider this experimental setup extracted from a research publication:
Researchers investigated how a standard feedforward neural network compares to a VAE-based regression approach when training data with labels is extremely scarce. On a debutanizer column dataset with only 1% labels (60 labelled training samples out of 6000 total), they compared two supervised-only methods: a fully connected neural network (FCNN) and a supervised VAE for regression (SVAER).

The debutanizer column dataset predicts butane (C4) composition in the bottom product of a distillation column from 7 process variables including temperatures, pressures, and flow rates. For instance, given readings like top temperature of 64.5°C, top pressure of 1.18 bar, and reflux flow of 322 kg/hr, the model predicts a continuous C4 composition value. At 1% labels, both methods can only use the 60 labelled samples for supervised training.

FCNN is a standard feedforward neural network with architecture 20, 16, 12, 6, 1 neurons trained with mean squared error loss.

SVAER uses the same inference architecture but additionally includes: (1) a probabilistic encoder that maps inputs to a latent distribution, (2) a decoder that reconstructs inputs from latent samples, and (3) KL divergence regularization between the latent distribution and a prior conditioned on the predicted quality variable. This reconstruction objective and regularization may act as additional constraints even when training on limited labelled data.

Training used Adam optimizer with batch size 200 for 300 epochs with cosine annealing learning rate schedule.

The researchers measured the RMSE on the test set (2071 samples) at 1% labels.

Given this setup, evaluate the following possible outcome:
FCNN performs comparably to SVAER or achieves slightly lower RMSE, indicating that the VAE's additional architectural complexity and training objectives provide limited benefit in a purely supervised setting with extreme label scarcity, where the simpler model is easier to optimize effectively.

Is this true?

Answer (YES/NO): NO